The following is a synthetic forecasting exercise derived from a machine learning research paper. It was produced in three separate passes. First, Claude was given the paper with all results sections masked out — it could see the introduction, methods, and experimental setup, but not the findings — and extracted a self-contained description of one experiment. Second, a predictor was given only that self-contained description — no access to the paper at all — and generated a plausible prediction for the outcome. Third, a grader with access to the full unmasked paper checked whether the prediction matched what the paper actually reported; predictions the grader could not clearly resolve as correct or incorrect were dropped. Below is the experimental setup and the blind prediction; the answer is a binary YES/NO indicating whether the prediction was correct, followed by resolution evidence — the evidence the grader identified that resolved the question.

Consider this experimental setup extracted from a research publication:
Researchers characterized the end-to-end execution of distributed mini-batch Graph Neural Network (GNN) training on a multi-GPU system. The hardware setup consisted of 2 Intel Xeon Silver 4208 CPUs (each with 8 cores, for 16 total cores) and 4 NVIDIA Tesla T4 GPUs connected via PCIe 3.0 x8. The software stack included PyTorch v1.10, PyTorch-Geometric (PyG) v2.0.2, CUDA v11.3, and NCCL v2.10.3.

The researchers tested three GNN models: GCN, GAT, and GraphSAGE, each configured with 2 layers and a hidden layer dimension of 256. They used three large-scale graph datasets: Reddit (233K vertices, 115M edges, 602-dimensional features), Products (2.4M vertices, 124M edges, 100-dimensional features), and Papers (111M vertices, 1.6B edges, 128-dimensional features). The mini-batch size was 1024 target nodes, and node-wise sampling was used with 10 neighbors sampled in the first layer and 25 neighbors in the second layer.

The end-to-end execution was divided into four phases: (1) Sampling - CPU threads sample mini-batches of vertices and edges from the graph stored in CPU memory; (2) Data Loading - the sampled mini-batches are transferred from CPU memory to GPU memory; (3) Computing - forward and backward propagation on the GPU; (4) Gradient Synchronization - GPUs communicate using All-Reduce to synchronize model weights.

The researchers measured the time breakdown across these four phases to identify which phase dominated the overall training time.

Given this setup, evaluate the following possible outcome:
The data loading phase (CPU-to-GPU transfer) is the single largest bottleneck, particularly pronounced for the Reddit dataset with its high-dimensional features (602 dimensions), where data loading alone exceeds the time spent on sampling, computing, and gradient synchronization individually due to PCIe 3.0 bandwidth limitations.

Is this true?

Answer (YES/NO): NO